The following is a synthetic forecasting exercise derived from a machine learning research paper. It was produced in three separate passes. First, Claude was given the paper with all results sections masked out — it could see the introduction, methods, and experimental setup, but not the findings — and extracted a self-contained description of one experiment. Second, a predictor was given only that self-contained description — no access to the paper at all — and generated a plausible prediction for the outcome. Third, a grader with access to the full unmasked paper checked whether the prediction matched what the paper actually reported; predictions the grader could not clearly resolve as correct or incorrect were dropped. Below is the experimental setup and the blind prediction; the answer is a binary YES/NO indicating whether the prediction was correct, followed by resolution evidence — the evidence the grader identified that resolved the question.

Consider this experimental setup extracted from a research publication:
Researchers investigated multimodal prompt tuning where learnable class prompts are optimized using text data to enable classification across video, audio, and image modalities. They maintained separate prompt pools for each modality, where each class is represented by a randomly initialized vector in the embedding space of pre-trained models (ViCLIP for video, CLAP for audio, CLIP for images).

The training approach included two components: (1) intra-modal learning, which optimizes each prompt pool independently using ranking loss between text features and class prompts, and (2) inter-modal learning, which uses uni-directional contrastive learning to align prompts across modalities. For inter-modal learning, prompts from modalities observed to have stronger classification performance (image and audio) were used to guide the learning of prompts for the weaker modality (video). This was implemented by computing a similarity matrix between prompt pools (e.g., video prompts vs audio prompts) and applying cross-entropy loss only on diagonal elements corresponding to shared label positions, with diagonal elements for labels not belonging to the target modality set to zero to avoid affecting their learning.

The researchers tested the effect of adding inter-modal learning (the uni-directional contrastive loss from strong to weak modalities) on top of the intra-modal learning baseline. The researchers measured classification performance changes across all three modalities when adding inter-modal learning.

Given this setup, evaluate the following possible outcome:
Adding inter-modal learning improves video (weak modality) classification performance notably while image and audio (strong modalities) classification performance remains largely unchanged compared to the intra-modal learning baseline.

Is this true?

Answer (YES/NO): NO